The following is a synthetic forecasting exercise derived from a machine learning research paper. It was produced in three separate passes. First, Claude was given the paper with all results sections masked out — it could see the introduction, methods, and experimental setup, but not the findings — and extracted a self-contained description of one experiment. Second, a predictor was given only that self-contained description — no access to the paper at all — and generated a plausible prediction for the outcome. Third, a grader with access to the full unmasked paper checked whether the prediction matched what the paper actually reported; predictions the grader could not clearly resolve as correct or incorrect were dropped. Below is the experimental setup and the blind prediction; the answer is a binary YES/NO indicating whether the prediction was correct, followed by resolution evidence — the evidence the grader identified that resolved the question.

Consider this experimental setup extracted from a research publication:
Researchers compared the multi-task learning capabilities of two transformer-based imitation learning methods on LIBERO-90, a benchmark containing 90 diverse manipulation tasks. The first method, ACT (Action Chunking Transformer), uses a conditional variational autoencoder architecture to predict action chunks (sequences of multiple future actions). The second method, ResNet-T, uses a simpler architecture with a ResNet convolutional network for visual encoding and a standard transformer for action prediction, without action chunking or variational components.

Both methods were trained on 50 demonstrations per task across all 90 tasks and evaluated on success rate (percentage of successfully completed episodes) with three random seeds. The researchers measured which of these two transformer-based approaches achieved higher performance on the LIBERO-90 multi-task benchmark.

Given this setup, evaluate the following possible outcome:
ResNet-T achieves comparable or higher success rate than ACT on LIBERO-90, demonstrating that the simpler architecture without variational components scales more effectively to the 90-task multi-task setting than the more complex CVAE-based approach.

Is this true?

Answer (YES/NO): YES